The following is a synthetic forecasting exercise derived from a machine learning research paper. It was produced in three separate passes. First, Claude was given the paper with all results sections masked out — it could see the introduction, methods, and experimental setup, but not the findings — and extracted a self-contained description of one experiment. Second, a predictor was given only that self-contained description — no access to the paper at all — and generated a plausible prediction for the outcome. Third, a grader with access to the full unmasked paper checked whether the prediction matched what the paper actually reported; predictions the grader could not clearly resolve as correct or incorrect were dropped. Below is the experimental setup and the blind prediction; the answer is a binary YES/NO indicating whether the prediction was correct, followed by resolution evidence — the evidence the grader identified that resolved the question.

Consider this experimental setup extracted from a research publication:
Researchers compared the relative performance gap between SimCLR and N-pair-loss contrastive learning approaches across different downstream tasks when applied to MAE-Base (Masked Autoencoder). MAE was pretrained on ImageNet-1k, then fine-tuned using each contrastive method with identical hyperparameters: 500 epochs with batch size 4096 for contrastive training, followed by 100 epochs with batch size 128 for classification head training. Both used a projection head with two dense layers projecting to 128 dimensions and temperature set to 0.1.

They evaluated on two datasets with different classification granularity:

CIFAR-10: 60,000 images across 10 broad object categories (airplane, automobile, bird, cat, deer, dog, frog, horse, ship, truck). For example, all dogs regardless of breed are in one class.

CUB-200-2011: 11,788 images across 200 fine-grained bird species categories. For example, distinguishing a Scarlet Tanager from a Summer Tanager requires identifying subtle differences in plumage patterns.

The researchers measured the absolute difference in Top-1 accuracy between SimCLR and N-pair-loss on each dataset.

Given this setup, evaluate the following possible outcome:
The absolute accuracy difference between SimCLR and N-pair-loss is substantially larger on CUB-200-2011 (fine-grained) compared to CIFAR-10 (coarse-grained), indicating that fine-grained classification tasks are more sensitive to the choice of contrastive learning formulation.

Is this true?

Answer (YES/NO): YES